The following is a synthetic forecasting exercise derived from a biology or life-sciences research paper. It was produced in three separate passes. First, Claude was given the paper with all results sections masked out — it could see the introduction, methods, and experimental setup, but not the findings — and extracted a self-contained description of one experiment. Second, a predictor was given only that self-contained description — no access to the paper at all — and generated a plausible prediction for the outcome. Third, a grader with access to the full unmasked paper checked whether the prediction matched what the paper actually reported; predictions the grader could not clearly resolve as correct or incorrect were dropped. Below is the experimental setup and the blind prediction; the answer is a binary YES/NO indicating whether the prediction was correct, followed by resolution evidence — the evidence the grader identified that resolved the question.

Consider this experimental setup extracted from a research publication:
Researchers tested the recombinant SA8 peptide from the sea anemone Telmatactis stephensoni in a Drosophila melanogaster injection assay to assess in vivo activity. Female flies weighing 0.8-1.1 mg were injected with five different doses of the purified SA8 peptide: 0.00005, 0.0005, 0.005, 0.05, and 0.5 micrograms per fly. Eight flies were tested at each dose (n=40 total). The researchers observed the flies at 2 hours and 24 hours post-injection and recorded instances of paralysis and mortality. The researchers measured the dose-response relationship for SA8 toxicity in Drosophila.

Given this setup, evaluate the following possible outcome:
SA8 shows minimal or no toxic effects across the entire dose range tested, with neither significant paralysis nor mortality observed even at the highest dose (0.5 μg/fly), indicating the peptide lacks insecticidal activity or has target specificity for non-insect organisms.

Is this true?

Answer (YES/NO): YES